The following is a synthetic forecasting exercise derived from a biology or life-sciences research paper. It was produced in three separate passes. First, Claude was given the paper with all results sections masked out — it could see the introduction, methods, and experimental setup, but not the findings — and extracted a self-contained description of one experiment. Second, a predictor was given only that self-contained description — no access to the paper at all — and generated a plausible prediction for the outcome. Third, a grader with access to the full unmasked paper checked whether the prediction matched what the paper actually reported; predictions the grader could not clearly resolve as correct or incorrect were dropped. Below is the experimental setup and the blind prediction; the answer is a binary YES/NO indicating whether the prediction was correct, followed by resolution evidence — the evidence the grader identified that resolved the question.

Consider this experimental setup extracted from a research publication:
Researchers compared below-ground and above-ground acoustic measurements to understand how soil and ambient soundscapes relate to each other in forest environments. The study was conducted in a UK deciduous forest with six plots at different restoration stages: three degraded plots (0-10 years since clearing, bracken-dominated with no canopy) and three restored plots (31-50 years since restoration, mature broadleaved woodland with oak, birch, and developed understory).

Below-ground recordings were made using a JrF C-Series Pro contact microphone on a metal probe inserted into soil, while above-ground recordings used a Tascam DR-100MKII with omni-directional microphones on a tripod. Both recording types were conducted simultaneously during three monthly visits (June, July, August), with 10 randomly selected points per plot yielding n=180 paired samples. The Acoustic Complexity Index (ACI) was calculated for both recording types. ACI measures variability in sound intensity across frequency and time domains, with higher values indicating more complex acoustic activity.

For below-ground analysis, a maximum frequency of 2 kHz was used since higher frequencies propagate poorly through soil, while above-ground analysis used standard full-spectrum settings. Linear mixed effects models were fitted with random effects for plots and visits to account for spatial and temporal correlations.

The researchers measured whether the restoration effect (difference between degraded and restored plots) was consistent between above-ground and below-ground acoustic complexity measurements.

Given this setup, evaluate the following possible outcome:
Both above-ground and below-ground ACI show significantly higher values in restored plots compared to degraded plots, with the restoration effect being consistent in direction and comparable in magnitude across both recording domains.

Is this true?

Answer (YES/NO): NO